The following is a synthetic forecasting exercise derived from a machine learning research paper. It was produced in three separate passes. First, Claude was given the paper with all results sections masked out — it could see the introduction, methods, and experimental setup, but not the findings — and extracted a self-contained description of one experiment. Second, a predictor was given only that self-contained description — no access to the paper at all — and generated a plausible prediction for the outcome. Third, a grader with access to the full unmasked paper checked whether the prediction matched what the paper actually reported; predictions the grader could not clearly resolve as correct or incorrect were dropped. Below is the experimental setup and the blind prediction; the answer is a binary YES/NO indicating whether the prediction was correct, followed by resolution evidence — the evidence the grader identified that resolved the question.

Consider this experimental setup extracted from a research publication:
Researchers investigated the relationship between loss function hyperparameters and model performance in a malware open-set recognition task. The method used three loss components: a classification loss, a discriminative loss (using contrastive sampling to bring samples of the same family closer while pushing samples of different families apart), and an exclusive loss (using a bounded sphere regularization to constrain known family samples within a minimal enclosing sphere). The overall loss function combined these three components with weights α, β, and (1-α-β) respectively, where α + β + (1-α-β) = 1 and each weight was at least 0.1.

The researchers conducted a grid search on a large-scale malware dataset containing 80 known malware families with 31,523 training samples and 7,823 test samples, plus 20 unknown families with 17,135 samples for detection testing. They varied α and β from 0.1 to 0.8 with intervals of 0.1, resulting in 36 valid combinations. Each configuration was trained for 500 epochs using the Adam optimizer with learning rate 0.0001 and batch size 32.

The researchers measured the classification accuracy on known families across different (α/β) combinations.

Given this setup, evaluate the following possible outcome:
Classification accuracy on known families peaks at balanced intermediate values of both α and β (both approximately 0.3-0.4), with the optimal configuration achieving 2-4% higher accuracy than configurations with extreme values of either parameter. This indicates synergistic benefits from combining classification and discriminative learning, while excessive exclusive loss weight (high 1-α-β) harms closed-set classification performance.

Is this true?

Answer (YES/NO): NO